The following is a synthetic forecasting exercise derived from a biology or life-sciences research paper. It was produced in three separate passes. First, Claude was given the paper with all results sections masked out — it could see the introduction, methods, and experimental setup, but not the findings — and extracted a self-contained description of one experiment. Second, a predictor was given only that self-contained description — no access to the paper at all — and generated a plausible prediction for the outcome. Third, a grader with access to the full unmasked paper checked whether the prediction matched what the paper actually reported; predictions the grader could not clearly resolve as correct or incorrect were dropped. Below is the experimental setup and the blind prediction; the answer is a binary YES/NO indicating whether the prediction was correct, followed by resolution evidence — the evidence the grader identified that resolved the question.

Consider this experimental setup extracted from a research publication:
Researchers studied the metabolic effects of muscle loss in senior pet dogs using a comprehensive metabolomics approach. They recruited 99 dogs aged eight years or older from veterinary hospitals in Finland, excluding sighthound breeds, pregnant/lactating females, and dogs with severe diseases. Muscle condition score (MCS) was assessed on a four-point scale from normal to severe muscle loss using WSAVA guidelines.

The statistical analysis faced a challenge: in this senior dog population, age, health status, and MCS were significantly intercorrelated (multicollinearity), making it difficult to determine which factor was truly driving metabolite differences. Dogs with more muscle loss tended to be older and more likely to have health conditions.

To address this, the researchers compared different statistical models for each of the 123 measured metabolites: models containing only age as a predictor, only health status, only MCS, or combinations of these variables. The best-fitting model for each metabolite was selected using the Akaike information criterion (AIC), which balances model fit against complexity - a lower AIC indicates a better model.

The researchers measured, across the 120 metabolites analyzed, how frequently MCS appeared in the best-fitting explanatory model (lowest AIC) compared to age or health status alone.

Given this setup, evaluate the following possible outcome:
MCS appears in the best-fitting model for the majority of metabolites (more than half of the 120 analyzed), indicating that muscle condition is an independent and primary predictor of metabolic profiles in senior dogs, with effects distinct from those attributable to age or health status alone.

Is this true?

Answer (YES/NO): NO